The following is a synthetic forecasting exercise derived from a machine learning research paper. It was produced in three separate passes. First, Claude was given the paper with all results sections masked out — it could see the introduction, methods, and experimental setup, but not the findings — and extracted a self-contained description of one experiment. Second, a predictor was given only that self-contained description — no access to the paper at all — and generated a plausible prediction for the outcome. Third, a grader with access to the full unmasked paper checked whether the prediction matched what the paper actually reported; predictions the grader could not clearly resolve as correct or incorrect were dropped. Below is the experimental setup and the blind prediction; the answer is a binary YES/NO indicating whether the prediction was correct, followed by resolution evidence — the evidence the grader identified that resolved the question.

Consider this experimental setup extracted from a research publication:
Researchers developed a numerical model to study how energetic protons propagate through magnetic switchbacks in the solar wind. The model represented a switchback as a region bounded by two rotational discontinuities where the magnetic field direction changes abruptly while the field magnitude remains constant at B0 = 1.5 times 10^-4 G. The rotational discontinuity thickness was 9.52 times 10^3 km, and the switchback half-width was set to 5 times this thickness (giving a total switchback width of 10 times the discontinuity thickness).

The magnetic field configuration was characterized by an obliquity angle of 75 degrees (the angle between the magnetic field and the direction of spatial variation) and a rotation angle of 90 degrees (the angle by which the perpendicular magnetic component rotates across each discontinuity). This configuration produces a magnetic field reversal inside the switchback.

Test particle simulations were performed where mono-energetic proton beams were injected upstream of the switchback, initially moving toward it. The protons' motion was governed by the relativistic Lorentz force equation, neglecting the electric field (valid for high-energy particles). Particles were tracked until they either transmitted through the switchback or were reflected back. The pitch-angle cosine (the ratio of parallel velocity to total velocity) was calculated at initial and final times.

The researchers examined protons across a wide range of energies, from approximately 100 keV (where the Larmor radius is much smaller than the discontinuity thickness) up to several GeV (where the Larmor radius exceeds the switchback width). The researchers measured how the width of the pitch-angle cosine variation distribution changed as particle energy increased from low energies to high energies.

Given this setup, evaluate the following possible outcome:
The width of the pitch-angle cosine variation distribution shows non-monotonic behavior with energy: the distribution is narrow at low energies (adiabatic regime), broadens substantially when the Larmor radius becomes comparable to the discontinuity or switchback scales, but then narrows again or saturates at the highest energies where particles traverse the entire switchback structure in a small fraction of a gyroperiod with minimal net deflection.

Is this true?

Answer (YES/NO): YES